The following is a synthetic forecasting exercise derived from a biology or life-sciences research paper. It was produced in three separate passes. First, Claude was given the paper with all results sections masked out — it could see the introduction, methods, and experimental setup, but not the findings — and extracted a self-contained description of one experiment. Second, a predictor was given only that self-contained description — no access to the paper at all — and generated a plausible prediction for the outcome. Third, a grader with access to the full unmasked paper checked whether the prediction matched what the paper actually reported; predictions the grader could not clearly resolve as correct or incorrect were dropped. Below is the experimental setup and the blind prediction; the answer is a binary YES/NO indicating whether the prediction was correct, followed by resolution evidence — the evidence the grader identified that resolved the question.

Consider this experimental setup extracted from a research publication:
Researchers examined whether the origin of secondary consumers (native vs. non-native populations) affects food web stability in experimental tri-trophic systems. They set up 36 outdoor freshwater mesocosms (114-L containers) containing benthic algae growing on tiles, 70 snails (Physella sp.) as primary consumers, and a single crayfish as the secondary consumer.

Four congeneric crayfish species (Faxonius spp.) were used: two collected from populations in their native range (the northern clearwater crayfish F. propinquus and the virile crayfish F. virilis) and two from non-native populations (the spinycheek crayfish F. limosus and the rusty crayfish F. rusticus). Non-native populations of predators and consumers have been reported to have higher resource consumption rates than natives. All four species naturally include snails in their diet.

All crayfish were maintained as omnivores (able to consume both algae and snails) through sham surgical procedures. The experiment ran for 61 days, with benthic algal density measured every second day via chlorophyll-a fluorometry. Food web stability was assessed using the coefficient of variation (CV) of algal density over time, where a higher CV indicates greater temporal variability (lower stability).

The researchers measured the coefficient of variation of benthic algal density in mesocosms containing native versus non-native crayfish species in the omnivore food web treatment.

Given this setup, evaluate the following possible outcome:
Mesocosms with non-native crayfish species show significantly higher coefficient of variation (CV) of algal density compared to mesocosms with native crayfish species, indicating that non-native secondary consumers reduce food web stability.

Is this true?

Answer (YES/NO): NO